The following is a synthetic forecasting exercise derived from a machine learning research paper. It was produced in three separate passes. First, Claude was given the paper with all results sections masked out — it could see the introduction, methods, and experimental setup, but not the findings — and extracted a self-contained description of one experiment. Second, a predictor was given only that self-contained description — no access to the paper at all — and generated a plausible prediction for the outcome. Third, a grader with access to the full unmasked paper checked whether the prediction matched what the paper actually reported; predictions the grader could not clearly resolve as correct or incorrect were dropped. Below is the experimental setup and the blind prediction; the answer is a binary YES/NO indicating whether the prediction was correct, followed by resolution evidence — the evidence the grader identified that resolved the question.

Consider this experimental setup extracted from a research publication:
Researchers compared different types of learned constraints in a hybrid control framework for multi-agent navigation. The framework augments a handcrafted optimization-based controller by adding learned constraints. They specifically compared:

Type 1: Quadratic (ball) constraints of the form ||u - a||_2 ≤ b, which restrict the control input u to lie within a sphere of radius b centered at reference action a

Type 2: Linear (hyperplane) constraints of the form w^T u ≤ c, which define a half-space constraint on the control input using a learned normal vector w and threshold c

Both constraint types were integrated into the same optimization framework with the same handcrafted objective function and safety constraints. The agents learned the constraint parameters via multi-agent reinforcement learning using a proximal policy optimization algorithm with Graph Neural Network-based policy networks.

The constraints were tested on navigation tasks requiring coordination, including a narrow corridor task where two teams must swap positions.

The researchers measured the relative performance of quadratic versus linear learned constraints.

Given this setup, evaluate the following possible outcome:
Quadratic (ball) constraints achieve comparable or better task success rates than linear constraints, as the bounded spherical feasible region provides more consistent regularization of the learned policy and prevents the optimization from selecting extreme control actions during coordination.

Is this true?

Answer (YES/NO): YES